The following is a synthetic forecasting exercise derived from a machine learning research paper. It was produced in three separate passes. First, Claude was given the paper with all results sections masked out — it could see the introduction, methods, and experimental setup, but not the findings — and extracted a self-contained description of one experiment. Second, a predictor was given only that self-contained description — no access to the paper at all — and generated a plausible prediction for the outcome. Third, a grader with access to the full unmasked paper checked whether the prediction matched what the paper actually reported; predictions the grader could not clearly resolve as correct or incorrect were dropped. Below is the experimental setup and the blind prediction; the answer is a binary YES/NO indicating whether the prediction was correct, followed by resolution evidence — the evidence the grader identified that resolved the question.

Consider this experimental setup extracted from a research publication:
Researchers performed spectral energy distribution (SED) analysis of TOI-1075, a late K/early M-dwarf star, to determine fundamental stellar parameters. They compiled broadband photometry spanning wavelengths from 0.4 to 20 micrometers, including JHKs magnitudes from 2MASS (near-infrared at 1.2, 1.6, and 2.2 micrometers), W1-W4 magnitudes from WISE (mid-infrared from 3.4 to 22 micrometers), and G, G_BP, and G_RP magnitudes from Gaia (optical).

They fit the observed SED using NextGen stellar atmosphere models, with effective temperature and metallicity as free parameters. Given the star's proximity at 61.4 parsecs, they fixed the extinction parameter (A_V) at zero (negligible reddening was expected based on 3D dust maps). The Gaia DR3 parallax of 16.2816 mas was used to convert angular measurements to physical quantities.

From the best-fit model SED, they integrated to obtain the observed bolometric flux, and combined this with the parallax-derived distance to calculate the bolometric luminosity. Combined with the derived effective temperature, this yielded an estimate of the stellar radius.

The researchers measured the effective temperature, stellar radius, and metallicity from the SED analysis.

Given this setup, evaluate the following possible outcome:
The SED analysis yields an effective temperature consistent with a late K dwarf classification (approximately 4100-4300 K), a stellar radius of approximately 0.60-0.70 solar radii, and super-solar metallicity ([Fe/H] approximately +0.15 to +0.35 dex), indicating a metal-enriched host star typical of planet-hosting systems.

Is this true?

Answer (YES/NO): NO